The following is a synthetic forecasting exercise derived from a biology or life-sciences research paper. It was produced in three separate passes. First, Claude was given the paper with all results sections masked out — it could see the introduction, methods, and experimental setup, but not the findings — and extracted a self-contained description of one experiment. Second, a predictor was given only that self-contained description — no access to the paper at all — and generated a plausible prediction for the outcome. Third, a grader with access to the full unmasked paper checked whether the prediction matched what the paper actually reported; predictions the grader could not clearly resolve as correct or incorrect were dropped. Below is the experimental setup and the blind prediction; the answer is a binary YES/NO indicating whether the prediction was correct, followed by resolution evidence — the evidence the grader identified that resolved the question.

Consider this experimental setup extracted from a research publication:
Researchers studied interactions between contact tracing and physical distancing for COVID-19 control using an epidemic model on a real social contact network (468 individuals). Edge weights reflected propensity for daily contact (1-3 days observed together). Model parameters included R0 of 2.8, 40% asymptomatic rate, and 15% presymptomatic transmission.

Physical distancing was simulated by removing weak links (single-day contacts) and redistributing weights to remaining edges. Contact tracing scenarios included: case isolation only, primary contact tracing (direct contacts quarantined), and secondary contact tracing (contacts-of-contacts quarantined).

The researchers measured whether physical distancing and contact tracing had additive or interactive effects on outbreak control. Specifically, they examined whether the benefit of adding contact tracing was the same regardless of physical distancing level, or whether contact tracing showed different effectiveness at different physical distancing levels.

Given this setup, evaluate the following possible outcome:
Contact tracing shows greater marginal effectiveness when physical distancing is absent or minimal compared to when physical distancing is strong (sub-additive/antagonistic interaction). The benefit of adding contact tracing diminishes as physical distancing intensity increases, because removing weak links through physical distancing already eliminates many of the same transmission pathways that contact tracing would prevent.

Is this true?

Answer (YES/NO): YES